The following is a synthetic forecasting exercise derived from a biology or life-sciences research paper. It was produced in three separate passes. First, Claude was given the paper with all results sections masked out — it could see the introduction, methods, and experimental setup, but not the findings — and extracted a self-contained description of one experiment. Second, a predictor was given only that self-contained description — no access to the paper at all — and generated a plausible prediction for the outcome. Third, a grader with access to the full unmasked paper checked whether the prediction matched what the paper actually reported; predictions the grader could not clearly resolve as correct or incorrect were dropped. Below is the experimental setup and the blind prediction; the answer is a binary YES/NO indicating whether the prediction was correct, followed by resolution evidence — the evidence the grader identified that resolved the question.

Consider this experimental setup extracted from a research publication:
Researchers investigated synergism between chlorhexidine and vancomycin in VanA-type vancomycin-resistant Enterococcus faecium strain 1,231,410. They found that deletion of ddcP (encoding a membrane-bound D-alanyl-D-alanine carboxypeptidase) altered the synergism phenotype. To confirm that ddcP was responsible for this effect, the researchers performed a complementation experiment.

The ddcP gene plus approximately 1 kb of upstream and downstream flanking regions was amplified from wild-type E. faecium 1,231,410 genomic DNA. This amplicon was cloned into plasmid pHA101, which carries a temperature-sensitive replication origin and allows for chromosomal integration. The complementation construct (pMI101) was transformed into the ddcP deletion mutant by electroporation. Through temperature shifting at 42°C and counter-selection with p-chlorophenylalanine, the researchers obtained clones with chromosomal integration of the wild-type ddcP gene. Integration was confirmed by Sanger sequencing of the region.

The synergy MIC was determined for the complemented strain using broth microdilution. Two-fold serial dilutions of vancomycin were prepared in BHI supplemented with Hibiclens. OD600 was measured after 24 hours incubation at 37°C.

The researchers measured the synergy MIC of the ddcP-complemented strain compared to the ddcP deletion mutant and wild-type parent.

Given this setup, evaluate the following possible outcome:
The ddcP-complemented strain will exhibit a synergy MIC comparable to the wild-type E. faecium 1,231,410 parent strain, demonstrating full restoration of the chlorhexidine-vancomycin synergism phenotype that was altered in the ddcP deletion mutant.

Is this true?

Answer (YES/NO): YES